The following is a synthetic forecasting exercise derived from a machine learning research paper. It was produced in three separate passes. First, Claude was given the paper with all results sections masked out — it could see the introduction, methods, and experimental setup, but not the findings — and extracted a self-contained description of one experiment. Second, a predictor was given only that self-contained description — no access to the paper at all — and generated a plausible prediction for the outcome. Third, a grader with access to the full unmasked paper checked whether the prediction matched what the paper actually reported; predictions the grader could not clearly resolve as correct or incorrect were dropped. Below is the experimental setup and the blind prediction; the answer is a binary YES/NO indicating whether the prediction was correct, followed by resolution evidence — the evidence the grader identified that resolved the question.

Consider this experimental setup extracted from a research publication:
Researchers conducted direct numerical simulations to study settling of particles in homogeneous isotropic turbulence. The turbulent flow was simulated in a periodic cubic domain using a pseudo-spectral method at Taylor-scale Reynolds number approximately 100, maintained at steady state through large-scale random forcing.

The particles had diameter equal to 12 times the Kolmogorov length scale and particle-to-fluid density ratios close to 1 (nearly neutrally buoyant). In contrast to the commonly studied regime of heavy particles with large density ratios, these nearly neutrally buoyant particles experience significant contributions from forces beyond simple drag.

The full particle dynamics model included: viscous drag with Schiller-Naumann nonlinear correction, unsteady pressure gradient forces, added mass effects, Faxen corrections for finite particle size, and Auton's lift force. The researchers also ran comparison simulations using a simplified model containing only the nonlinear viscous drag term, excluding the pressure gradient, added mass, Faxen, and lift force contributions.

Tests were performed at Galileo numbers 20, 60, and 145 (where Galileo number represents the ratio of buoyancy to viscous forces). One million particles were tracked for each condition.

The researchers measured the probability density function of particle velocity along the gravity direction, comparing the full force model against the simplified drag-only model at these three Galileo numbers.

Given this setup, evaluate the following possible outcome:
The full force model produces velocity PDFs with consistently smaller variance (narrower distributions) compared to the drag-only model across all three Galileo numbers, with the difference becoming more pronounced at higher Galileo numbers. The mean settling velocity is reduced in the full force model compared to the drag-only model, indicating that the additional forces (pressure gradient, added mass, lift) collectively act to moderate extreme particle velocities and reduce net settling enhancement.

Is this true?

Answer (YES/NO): NO